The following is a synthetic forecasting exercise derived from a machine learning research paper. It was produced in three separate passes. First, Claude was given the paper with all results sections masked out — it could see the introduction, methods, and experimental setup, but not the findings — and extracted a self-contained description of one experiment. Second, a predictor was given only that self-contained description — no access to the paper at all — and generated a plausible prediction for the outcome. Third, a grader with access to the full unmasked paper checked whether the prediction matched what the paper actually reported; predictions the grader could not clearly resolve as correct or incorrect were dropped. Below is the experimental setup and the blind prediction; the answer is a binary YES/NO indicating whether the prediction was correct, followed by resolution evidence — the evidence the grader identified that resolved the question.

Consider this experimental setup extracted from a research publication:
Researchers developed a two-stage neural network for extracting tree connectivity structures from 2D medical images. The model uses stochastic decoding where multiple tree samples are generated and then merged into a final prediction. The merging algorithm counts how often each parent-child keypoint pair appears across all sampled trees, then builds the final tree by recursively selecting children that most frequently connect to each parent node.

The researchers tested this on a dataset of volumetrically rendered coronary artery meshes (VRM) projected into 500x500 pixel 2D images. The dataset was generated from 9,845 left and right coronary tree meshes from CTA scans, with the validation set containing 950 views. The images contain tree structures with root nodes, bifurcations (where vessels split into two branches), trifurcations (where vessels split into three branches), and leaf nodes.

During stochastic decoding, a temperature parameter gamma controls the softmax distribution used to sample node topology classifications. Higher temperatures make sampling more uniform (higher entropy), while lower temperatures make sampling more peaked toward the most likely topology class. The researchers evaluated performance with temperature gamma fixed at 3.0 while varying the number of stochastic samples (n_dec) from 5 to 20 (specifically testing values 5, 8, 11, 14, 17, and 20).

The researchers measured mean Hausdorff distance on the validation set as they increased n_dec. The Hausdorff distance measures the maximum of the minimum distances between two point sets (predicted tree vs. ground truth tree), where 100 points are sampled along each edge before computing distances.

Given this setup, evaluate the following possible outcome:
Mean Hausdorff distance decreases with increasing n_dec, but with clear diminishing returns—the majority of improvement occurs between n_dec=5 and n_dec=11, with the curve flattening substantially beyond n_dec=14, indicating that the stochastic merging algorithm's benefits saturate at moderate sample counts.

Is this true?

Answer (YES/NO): NO